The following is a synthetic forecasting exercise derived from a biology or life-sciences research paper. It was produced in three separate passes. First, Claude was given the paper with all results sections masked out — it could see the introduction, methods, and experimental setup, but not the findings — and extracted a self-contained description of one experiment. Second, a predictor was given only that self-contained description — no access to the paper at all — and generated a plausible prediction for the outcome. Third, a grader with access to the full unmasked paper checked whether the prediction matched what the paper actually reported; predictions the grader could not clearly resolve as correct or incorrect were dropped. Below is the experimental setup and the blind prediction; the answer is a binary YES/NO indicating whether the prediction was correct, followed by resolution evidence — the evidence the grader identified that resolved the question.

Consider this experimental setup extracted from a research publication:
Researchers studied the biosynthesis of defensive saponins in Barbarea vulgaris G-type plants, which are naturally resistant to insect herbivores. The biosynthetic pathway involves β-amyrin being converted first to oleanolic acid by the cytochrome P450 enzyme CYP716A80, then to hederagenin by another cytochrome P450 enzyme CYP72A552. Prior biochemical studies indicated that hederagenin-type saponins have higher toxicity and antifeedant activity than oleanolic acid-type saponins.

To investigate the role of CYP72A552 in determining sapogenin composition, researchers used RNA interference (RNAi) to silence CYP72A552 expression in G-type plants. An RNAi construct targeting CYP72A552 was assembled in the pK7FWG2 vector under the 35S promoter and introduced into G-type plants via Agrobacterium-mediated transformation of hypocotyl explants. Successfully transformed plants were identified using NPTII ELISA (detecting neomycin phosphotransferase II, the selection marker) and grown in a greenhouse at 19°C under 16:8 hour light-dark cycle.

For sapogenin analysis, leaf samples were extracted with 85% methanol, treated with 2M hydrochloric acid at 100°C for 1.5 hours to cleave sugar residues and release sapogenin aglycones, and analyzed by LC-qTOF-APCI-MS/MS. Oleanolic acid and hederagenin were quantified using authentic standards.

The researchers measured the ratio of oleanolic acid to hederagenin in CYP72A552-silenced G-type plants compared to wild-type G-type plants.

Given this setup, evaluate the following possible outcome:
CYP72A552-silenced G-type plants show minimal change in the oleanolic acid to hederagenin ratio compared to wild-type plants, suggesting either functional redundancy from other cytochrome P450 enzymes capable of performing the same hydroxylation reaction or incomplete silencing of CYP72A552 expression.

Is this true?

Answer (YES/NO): NO